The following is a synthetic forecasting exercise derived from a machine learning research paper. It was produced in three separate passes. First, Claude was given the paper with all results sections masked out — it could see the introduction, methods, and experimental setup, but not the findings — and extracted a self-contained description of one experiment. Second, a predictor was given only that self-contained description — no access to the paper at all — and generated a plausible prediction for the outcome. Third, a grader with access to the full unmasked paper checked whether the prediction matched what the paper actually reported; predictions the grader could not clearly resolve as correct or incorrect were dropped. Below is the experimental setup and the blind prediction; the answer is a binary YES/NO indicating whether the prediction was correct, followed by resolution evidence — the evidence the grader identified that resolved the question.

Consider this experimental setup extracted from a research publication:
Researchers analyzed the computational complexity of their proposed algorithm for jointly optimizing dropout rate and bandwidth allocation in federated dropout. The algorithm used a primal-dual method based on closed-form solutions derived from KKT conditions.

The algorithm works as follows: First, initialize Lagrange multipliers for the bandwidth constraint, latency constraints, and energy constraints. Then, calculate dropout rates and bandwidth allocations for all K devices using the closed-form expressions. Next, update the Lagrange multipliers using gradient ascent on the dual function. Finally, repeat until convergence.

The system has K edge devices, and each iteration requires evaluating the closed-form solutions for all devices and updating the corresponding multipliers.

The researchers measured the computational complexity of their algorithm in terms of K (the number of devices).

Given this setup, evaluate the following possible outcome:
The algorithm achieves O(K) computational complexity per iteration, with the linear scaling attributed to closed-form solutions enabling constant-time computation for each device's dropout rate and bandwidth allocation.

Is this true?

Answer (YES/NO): NO